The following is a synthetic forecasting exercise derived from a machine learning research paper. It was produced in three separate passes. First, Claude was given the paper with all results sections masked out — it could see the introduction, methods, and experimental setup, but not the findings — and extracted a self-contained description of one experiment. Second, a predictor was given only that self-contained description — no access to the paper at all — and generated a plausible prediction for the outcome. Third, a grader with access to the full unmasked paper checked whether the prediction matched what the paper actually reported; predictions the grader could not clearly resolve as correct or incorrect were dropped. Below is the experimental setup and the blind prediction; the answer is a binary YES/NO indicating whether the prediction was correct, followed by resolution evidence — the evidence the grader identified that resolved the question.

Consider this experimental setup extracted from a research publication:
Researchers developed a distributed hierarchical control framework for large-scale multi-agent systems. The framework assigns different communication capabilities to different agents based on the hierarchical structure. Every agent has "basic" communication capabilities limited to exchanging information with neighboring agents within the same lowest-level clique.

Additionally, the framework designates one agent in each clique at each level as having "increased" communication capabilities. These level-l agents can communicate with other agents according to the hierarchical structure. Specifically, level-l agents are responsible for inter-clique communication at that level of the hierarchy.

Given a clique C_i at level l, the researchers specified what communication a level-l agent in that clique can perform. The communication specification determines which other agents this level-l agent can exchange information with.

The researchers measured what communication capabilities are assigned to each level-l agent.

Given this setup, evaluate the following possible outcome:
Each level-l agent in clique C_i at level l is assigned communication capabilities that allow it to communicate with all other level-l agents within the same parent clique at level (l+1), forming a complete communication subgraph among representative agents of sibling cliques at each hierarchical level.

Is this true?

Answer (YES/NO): NO